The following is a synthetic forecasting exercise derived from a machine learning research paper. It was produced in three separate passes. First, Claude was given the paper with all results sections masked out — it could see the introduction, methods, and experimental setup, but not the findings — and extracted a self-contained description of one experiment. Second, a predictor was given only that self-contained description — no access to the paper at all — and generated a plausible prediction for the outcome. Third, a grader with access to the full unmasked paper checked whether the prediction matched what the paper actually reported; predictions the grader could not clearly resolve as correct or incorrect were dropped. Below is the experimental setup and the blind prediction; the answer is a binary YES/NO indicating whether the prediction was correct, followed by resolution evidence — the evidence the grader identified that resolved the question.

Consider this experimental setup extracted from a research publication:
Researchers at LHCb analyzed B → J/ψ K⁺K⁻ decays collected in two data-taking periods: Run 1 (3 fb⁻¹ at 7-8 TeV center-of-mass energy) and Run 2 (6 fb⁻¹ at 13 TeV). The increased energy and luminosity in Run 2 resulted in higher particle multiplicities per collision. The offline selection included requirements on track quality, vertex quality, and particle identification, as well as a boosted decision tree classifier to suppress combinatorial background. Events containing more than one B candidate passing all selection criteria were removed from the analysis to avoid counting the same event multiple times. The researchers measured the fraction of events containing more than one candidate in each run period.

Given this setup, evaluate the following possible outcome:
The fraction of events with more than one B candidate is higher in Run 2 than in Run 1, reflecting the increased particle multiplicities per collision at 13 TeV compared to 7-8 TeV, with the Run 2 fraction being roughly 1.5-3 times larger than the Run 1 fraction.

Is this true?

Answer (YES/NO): NO